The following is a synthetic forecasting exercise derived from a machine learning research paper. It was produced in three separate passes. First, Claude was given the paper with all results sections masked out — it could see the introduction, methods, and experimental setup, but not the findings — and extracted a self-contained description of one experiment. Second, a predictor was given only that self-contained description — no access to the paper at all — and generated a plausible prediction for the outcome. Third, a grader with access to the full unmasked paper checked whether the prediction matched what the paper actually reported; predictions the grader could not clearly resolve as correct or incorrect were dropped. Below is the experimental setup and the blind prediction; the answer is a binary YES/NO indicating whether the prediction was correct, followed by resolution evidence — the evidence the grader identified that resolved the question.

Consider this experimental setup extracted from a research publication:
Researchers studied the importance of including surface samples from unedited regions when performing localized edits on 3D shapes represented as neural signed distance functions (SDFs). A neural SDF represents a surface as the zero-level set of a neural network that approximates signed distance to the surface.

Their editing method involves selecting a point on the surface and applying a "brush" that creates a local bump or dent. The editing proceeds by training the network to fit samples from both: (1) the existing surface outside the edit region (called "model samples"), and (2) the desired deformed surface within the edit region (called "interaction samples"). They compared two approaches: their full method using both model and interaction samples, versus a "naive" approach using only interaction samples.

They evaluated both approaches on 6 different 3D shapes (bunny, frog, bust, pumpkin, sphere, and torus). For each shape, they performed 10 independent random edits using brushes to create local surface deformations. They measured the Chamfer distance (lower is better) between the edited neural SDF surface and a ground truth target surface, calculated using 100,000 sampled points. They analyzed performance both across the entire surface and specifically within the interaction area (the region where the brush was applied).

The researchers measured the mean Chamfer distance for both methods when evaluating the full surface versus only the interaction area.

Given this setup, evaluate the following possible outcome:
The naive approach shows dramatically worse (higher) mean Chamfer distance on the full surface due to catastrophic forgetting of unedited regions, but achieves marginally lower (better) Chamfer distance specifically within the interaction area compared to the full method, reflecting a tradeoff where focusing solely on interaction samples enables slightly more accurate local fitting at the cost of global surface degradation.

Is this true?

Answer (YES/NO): NO